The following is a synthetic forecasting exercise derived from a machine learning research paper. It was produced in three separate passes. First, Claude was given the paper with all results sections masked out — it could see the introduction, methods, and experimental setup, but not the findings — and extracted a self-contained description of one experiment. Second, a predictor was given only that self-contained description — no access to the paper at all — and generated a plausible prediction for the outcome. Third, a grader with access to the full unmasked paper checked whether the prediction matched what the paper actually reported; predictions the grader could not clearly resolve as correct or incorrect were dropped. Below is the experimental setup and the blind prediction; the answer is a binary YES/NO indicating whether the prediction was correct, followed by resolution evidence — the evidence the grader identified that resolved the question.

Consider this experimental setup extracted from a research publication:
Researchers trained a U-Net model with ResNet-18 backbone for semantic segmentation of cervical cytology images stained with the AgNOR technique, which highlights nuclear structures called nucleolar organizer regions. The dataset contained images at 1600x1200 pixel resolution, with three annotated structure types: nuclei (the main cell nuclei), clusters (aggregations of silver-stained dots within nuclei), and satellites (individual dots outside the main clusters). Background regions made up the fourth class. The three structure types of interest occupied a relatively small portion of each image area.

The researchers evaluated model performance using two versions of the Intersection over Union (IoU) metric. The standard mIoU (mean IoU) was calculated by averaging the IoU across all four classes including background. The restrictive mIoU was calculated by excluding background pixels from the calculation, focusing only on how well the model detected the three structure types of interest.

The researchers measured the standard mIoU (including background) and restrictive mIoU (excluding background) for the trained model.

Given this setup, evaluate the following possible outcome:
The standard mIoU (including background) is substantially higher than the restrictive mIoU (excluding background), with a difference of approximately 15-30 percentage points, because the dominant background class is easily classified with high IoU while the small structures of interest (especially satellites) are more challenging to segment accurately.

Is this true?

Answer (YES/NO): NO